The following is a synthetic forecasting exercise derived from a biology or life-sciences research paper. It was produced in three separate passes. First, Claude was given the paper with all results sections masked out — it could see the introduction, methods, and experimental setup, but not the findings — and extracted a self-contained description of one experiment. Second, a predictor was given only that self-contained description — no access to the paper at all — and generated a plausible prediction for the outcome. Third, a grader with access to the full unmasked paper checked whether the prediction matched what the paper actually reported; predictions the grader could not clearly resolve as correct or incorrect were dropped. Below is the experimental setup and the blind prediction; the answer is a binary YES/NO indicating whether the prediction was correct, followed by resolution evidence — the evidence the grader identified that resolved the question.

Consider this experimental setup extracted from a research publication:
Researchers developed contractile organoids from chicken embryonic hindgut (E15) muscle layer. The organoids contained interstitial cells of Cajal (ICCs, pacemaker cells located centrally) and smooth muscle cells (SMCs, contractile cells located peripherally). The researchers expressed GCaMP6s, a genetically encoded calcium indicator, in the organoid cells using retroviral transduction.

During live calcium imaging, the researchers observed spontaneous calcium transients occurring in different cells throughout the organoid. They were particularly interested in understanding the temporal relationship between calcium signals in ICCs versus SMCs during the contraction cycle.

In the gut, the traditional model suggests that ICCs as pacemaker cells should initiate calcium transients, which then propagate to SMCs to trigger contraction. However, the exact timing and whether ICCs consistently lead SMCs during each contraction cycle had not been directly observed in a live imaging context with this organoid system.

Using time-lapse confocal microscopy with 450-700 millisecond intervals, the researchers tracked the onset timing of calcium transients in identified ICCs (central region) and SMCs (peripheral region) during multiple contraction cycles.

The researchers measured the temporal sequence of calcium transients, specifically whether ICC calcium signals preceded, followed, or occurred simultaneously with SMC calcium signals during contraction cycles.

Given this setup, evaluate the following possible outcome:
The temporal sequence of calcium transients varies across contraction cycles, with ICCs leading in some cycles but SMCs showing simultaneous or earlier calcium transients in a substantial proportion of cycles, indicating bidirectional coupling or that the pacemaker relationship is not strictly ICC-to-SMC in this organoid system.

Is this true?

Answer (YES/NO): NO